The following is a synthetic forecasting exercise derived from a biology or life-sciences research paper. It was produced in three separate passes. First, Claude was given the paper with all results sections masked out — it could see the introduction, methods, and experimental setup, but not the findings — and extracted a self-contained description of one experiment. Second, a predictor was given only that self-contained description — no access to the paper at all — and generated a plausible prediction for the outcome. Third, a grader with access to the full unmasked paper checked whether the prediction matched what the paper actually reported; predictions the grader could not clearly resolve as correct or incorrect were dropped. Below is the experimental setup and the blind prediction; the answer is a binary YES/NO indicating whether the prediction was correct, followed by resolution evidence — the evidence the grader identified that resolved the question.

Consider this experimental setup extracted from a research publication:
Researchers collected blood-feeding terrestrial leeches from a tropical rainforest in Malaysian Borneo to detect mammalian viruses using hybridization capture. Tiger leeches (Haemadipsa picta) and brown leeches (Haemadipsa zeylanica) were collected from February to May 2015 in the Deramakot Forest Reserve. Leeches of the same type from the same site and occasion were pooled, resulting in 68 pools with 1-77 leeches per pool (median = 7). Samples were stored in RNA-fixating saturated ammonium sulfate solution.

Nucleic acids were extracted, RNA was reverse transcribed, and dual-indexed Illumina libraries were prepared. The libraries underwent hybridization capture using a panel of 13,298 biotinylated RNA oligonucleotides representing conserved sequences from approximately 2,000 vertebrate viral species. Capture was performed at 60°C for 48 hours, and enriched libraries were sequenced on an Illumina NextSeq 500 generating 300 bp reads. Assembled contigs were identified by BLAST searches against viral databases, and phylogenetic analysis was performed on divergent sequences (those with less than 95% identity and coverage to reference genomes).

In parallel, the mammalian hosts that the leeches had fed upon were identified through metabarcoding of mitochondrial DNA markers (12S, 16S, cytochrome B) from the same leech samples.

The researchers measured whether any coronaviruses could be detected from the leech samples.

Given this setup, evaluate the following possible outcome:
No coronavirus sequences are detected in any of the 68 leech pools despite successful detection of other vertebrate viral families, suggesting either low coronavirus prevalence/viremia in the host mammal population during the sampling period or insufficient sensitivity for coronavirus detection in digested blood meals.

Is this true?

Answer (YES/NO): NO